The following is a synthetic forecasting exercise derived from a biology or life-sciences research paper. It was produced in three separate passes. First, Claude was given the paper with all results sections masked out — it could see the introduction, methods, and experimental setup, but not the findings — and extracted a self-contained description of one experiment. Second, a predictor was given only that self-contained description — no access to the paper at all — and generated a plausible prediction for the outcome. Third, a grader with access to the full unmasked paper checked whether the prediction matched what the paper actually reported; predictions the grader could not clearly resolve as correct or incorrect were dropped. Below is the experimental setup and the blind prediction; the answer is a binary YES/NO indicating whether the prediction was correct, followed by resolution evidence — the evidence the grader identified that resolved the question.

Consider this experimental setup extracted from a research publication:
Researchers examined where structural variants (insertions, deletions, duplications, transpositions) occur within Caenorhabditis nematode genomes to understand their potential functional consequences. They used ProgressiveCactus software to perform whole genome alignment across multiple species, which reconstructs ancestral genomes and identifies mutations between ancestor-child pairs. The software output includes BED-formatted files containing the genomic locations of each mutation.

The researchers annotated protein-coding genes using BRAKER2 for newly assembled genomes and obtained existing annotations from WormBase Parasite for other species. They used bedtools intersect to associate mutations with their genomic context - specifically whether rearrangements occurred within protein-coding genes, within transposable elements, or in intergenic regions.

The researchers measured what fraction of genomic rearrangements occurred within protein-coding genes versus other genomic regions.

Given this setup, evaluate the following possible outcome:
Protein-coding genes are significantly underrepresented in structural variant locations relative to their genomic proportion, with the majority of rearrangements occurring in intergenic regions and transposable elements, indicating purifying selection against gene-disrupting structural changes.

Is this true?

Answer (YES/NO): NO